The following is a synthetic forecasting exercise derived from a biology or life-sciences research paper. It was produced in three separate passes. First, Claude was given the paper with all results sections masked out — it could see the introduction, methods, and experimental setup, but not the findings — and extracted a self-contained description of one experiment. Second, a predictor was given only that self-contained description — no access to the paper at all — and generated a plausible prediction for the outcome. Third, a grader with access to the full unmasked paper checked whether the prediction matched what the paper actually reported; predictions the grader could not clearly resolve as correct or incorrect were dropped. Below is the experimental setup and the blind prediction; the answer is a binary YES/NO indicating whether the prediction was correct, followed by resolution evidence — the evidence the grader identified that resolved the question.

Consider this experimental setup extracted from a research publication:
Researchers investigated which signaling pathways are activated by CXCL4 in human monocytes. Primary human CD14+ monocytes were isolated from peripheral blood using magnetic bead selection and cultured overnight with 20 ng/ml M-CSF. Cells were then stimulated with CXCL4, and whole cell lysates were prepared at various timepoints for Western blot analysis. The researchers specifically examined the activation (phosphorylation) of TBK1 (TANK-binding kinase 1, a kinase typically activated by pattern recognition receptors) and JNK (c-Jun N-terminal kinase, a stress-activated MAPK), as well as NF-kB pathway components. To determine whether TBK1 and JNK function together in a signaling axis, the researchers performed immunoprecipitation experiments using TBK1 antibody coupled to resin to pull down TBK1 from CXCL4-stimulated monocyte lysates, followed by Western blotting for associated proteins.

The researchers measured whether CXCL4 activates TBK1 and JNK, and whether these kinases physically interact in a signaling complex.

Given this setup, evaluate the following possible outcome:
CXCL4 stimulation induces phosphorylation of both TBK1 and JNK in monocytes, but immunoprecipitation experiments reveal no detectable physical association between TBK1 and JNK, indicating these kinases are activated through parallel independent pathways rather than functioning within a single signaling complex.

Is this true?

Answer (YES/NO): NO